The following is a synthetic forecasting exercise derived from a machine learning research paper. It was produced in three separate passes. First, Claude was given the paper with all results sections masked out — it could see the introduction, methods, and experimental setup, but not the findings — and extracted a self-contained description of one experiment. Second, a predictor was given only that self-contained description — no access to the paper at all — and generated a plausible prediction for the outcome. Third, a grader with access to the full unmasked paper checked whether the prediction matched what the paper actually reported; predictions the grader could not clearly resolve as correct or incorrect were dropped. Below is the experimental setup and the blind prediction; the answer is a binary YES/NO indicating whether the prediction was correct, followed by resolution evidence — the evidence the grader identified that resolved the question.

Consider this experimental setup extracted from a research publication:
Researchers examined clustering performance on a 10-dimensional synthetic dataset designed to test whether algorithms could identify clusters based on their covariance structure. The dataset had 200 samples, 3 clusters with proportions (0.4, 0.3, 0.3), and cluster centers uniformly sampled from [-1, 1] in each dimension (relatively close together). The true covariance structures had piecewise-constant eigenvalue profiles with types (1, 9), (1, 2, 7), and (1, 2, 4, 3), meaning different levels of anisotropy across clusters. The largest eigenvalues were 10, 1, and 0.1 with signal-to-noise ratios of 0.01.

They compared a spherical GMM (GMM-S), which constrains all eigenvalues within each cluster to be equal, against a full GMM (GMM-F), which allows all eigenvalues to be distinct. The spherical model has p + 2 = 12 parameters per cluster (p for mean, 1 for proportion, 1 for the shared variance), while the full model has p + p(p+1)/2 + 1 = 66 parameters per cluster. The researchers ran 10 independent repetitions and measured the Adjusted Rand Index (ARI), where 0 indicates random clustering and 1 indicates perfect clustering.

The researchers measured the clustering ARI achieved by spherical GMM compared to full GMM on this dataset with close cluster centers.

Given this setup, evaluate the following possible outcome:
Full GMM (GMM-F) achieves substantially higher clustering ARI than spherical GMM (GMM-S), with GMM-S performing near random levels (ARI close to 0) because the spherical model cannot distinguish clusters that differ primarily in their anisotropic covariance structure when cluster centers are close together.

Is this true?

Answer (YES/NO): NO